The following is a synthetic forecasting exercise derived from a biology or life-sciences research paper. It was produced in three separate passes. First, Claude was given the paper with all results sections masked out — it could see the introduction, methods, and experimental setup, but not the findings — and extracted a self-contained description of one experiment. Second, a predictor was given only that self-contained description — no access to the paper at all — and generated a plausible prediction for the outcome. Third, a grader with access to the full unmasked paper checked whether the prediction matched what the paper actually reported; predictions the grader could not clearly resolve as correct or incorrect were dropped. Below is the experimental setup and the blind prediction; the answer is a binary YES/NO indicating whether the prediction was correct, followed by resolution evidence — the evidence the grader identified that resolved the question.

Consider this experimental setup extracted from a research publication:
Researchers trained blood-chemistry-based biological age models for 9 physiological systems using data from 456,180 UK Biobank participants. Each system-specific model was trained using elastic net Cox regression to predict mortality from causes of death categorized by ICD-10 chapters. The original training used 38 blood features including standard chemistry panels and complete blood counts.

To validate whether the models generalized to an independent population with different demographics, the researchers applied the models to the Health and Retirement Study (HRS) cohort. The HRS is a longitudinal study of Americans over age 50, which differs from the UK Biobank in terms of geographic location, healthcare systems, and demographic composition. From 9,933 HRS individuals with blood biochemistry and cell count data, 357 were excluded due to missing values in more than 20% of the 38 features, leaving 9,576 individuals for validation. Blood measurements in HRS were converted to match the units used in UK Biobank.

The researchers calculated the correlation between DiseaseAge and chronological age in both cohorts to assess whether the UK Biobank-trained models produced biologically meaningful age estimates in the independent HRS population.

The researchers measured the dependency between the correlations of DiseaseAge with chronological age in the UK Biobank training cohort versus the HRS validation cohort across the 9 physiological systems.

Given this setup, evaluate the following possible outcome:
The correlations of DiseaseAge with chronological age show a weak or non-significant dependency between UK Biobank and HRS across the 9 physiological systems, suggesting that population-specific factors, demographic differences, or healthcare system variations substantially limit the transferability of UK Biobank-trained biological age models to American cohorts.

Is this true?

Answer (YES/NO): NO